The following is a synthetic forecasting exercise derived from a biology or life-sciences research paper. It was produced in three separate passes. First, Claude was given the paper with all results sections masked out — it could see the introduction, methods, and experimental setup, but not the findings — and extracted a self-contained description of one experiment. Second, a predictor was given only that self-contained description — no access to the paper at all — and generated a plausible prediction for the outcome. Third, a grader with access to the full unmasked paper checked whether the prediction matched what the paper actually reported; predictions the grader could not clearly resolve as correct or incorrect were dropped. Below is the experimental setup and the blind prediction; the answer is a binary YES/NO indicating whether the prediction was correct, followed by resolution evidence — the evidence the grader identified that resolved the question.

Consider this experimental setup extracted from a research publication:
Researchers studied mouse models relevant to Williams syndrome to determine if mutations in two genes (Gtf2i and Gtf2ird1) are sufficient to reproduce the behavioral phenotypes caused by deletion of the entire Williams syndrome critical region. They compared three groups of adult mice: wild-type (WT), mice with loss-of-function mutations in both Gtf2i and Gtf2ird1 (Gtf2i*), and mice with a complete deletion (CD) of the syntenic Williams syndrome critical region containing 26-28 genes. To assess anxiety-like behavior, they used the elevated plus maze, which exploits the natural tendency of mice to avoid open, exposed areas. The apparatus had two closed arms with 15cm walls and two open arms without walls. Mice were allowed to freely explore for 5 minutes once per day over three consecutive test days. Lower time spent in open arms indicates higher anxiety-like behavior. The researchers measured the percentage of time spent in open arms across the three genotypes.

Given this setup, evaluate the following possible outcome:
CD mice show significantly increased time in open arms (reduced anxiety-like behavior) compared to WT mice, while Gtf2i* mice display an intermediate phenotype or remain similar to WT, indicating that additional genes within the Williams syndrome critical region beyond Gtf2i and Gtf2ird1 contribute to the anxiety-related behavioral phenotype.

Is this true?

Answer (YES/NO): NO